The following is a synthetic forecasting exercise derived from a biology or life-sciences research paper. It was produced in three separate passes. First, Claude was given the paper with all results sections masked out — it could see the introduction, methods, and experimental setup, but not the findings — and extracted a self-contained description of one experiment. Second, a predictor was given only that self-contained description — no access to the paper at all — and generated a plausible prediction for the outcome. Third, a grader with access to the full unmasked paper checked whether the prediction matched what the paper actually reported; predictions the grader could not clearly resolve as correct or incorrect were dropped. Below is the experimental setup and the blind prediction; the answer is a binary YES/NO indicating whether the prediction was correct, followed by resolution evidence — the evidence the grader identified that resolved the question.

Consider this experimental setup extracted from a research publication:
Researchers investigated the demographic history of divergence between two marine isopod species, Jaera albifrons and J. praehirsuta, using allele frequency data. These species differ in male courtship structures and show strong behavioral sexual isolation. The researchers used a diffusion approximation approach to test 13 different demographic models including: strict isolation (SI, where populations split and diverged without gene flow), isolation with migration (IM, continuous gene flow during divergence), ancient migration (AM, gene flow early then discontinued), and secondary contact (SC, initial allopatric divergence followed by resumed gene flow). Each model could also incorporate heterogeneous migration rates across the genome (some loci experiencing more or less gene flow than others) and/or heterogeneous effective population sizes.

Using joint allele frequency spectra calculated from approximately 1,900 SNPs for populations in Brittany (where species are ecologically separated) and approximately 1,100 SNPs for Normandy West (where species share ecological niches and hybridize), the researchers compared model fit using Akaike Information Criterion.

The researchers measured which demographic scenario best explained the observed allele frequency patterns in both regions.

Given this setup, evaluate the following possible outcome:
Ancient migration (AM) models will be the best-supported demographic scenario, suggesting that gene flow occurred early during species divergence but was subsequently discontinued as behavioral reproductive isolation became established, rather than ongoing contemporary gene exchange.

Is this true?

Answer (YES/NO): NO